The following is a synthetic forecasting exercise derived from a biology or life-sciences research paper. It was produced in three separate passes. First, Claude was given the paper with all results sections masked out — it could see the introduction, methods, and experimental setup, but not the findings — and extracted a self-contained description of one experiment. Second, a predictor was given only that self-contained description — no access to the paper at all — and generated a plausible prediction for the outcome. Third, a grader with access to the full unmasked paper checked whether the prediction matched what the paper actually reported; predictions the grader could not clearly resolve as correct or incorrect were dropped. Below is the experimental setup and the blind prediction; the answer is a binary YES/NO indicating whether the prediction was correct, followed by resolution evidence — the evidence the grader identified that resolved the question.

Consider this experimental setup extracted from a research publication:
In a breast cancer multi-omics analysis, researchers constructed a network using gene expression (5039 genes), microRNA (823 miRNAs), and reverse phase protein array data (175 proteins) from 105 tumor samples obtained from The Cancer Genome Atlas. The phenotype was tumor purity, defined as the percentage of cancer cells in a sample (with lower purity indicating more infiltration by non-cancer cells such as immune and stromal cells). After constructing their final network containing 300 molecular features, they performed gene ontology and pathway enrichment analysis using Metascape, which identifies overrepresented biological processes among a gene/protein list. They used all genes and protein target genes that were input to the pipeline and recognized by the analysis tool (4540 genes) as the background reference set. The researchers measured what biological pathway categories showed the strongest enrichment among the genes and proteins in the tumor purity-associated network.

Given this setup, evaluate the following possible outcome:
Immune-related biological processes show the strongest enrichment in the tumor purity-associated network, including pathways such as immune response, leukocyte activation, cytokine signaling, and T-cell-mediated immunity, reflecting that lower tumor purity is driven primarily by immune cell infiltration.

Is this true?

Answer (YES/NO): YES